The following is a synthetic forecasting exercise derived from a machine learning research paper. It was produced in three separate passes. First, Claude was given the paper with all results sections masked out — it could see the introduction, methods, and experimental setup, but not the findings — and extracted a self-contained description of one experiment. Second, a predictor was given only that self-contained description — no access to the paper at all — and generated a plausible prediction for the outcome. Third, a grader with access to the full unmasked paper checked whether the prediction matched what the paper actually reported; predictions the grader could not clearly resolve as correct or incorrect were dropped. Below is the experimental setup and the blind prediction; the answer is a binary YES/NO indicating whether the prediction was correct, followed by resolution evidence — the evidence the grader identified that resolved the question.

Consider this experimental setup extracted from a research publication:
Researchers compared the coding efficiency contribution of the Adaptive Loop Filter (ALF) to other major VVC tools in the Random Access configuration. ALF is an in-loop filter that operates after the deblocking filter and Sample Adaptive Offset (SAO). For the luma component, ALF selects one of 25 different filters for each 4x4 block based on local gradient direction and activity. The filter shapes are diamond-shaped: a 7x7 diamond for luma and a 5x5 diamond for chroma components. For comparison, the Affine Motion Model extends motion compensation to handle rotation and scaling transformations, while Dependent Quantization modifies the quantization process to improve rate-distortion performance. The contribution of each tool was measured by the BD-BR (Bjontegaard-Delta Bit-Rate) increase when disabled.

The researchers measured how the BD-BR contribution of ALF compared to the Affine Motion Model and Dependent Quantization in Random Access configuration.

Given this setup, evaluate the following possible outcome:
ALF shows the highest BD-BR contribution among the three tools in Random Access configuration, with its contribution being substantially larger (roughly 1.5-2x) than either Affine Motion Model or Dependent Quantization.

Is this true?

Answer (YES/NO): NO